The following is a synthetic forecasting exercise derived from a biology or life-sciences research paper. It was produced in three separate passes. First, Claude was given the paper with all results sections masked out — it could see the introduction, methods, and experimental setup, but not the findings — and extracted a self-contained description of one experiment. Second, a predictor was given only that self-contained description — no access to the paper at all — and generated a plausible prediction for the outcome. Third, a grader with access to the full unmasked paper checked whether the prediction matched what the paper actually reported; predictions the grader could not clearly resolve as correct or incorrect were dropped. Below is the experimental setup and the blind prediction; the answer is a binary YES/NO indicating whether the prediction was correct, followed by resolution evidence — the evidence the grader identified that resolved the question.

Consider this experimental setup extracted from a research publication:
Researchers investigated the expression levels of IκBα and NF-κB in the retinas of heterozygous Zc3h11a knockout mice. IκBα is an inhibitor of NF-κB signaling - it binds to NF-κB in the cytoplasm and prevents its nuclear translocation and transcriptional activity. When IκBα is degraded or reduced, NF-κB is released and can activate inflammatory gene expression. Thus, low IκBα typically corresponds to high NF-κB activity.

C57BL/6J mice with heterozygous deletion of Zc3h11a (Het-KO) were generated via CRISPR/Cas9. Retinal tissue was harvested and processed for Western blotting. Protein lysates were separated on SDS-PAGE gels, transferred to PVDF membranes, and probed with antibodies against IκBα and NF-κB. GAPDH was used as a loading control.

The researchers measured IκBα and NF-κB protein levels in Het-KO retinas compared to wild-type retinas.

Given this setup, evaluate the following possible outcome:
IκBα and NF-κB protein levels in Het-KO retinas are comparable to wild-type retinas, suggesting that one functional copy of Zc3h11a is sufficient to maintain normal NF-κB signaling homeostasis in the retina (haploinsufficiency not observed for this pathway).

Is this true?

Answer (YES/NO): NO